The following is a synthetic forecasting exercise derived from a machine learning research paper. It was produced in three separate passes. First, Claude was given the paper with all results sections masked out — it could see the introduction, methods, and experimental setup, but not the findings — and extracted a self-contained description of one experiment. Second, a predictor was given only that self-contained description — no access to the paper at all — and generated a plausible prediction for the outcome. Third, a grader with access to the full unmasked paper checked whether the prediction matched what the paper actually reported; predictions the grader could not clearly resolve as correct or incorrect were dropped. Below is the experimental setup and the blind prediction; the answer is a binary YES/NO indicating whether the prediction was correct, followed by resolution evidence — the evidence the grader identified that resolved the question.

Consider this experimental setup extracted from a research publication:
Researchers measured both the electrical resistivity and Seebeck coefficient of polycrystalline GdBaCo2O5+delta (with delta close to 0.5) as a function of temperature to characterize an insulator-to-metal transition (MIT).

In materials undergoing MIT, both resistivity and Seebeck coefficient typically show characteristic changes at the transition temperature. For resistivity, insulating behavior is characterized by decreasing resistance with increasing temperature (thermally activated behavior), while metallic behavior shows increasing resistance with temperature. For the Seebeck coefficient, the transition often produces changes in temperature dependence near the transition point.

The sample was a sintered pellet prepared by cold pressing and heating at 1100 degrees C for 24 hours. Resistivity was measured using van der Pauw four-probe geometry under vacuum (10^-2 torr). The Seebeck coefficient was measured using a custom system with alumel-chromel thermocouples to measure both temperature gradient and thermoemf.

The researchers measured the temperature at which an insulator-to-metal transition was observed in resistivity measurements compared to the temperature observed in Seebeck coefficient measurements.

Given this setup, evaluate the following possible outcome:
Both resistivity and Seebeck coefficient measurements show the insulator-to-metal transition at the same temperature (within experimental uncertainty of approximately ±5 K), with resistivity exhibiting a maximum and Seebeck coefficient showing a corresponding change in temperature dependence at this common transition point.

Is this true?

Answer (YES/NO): NO